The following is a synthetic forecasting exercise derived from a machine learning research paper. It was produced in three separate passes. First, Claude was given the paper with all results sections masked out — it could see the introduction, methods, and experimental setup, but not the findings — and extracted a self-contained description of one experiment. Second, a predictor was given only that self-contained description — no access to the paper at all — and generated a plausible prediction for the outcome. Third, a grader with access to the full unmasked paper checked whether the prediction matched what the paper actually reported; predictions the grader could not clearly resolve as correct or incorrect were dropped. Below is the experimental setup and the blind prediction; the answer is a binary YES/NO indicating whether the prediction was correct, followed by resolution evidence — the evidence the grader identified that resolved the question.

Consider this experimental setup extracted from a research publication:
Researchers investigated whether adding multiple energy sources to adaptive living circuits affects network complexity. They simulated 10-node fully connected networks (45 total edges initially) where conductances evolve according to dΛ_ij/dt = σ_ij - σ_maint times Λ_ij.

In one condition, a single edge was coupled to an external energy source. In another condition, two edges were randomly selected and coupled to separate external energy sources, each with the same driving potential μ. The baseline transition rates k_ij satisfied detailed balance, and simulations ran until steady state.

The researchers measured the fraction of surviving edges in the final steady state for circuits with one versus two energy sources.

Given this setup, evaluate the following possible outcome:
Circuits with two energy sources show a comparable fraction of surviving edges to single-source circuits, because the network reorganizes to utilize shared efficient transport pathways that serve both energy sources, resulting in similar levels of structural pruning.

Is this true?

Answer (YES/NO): NO